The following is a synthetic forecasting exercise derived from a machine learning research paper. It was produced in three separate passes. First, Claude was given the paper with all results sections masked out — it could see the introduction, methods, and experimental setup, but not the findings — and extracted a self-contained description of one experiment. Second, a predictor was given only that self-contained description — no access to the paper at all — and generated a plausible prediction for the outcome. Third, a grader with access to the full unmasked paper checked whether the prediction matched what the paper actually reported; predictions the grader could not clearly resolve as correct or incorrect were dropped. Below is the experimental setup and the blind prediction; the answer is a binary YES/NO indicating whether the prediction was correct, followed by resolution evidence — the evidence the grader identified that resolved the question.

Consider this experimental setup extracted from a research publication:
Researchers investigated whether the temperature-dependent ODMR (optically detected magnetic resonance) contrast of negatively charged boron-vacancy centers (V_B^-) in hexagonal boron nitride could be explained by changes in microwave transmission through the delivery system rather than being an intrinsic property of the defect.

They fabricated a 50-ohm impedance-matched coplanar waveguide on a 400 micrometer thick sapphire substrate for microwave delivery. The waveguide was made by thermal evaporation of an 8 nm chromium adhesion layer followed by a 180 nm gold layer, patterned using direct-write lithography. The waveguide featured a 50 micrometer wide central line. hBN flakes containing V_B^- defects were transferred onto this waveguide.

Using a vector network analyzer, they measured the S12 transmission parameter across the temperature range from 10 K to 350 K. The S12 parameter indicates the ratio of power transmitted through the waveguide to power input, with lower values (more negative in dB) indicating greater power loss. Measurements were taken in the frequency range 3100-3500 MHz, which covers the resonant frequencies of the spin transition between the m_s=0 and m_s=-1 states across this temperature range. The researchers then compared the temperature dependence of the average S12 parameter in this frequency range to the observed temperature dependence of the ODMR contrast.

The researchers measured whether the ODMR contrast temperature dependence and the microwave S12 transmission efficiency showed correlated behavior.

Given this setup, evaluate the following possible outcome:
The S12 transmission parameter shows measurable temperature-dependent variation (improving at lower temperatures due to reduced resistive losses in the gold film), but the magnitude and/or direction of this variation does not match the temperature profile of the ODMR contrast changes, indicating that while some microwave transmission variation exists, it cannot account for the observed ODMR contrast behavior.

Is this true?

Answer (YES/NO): YES